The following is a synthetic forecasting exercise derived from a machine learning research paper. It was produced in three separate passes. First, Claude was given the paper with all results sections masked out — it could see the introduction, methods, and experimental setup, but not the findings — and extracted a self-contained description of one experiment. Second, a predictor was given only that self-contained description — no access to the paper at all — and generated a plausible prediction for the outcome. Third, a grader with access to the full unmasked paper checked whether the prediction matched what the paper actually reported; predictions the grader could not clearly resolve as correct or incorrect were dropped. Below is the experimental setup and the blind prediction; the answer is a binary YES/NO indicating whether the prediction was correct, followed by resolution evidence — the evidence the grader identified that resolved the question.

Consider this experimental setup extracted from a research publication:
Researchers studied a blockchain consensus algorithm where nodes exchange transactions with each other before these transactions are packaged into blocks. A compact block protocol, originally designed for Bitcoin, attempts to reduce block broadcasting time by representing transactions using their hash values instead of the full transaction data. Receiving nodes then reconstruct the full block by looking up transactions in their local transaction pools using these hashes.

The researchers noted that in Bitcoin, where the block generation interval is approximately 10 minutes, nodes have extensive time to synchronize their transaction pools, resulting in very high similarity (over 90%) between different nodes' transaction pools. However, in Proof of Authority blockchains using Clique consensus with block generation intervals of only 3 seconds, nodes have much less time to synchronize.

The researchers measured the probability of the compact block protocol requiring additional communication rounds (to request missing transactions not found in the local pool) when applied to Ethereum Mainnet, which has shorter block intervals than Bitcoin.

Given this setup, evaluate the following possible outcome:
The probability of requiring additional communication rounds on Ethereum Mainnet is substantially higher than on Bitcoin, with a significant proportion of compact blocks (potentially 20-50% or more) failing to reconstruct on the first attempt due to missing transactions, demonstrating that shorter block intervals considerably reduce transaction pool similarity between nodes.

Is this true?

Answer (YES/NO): NO